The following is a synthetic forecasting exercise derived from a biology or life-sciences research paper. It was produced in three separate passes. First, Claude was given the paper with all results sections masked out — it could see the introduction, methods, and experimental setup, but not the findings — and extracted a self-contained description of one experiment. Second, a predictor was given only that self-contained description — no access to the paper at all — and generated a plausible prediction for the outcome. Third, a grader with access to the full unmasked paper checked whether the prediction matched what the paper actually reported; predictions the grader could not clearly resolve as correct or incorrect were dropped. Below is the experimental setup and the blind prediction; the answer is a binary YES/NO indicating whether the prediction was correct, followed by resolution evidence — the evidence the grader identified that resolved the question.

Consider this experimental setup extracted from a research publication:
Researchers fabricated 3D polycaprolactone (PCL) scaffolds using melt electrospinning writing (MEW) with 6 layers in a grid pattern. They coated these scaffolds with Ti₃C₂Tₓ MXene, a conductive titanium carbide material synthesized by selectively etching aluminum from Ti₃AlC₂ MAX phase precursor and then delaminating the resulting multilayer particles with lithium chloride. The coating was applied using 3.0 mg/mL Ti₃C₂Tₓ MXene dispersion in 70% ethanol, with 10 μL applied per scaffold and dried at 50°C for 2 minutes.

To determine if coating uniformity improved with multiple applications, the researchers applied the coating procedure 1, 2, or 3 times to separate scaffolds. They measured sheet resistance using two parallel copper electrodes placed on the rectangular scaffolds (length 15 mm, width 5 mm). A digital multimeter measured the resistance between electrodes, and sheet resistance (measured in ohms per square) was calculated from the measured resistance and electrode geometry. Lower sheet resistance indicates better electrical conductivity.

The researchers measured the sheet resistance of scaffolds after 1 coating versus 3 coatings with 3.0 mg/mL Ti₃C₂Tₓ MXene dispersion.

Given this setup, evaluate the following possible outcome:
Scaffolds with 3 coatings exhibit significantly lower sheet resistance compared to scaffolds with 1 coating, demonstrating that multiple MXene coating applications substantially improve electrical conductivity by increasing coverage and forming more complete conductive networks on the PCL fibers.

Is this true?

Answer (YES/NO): YES